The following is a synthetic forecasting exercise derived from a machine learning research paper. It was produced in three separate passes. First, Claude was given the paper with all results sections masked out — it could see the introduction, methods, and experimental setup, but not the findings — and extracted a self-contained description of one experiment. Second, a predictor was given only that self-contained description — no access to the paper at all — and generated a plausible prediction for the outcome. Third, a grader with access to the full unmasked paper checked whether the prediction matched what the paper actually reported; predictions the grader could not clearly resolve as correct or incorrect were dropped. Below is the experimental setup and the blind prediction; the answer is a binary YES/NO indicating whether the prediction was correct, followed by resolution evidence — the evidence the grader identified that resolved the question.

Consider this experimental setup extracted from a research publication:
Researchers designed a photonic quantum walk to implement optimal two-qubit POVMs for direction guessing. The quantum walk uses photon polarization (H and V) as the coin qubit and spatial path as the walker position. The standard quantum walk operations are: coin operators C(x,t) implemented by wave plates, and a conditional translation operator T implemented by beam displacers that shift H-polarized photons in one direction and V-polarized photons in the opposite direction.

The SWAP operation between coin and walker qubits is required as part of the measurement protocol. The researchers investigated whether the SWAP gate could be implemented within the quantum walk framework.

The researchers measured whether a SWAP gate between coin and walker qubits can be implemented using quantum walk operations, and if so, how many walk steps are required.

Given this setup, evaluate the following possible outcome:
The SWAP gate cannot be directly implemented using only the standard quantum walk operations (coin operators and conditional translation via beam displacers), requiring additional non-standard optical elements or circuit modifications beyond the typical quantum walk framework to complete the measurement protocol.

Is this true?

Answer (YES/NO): NO